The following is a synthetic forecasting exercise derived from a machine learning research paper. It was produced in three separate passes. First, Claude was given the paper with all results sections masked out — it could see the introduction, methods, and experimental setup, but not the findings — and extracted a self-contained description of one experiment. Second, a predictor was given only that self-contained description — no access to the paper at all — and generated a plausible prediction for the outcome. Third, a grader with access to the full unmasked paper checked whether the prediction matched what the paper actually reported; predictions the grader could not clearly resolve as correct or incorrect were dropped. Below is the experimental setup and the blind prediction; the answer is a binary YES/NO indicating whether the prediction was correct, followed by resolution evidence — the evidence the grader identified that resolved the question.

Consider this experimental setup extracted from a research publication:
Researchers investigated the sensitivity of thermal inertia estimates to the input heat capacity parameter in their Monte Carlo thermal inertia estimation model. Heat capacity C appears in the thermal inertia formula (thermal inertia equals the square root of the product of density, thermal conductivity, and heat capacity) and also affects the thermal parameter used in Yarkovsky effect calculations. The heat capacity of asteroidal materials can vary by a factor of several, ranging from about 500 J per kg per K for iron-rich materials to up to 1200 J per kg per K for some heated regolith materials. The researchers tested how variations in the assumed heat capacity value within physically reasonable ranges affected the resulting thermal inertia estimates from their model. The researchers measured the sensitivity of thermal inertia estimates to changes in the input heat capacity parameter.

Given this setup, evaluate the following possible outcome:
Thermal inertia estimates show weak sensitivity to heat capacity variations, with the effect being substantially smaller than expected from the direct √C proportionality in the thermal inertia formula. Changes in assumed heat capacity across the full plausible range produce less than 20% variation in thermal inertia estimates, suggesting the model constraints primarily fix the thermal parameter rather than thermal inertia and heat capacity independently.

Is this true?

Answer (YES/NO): NO